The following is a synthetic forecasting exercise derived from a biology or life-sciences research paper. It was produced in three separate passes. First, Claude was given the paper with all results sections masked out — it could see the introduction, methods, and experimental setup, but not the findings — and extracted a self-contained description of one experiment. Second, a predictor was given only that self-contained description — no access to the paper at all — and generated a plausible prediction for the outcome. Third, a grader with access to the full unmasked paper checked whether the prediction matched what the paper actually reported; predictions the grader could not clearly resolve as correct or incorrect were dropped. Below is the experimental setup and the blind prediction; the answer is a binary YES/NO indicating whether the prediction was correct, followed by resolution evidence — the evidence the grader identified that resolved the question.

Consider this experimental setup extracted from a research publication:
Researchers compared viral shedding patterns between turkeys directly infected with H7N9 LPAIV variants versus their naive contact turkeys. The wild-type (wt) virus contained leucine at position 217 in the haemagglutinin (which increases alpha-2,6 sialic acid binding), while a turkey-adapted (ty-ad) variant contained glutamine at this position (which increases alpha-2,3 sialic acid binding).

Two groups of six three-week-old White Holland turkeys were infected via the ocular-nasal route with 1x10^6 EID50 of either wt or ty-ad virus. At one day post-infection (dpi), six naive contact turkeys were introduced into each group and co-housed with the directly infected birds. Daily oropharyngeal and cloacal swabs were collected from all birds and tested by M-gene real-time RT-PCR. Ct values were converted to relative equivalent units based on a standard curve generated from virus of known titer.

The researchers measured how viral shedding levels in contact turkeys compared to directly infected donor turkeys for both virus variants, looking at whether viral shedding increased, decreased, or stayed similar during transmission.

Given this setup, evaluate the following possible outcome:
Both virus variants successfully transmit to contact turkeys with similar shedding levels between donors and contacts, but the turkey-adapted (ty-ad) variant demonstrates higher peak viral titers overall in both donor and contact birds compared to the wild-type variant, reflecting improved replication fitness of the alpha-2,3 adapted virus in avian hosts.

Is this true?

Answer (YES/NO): NO